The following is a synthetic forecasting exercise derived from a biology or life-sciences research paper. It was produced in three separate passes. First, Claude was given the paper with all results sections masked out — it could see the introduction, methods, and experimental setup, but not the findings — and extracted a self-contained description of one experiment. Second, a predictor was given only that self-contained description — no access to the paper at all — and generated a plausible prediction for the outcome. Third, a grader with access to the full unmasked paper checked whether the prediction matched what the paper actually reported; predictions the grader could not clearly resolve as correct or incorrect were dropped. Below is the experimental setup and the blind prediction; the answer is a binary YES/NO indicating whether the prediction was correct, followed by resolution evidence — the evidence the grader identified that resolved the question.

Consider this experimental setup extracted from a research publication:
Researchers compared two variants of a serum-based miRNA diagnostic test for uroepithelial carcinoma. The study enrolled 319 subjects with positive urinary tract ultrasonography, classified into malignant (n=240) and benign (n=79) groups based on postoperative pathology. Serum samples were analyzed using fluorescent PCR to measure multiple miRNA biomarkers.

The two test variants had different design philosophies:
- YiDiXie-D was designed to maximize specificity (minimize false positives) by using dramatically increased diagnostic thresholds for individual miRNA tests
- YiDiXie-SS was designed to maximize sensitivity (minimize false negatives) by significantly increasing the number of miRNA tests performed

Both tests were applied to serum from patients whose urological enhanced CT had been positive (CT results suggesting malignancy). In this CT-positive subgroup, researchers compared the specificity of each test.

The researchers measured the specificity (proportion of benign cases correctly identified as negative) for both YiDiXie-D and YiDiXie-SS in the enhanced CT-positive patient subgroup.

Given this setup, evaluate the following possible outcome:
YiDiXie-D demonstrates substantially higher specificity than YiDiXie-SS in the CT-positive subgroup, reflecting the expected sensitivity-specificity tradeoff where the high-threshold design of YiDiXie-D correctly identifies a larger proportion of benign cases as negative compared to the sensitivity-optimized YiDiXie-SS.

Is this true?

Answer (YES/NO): YES